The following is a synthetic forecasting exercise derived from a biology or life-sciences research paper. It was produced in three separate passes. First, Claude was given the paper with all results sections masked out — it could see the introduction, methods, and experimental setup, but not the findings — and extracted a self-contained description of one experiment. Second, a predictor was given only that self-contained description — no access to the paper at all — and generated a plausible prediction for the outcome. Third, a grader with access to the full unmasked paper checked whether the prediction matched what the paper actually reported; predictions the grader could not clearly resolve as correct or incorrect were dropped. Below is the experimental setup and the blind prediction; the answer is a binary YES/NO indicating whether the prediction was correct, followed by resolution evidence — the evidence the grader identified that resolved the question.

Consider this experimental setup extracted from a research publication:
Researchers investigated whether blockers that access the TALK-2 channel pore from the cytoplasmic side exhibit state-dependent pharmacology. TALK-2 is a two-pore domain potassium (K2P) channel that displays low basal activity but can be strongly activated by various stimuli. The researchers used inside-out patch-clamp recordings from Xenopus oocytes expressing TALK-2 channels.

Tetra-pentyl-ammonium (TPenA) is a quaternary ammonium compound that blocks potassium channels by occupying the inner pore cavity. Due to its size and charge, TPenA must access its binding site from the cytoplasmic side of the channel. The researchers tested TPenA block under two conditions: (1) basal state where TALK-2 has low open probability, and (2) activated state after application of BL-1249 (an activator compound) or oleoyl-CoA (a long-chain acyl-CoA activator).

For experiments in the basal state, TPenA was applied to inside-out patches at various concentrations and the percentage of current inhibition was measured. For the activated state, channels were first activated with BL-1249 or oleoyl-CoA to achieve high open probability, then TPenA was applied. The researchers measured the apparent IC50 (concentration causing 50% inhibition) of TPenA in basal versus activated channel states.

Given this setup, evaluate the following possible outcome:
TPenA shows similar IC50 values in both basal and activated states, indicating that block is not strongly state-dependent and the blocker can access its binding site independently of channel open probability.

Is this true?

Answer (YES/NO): NO